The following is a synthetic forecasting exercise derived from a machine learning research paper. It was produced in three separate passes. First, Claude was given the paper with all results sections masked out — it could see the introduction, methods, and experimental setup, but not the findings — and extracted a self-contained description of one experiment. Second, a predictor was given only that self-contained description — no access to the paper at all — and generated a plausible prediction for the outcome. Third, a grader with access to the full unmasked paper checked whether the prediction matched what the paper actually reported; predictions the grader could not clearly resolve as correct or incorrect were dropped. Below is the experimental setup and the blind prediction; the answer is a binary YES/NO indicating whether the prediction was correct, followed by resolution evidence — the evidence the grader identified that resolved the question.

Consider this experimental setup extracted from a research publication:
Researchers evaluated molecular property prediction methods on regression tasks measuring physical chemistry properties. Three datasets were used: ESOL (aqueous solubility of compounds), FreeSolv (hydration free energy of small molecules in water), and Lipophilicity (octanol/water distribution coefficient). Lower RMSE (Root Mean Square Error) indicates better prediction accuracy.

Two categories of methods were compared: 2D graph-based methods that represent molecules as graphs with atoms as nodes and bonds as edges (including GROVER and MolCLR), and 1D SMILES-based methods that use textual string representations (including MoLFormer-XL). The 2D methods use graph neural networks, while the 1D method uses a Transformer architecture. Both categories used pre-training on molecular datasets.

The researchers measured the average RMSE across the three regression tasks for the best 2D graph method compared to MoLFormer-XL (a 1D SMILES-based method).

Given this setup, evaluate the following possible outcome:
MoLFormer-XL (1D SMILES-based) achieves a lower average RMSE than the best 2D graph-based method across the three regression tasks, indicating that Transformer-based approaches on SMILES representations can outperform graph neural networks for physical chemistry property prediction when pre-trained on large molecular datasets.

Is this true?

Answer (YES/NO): YES